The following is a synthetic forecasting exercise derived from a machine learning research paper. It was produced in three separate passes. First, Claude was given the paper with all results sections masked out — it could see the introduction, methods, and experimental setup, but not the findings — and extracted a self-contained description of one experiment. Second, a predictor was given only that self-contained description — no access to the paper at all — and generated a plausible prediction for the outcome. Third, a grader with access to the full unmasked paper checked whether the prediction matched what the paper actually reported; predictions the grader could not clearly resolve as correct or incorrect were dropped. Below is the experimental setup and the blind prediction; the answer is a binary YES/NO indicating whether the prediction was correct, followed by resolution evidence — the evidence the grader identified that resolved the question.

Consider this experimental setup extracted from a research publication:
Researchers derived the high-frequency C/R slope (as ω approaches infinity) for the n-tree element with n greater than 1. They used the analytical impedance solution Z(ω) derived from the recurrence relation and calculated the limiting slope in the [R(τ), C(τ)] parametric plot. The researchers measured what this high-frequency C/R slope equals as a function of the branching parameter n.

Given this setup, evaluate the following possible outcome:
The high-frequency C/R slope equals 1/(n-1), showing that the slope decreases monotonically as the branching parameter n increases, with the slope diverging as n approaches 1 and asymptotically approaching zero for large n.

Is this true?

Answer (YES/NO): NO